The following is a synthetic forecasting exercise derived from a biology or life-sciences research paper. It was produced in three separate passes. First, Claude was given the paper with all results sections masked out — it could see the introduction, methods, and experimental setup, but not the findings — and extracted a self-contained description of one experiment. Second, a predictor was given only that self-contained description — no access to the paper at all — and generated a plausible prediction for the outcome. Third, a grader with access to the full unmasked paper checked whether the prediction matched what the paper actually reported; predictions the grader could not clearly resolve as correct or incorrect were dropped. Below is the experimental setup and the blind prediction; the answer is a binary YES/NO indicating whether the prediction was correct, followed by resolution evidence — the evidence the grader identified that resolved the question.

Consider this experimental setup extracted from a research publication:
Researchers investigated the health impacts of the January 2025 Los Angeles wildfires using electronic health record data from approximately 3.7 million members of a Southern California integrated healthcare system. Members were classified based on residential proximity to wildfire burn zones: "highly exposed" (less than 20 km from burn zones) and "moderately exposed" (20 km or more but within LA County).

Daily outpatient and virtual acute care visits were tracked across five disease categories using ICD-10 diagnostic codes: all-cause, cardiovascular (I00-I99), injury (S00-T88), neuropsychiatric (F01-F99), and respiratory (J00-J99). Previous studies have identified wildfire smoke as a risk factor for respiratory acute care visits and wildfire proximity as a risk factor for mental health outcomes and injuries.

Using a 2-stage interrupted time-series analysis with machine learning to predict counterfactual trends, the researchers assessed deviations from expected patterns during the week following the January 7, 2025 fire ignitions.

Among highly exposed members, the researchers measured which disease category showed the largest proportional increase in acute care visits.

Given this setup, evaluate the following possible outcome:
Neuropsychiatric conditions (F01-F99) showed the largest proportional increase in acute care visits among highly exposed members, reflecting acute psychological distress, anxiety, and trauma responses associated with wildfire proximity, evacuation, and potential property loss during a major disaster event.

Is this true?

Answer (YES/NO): NO